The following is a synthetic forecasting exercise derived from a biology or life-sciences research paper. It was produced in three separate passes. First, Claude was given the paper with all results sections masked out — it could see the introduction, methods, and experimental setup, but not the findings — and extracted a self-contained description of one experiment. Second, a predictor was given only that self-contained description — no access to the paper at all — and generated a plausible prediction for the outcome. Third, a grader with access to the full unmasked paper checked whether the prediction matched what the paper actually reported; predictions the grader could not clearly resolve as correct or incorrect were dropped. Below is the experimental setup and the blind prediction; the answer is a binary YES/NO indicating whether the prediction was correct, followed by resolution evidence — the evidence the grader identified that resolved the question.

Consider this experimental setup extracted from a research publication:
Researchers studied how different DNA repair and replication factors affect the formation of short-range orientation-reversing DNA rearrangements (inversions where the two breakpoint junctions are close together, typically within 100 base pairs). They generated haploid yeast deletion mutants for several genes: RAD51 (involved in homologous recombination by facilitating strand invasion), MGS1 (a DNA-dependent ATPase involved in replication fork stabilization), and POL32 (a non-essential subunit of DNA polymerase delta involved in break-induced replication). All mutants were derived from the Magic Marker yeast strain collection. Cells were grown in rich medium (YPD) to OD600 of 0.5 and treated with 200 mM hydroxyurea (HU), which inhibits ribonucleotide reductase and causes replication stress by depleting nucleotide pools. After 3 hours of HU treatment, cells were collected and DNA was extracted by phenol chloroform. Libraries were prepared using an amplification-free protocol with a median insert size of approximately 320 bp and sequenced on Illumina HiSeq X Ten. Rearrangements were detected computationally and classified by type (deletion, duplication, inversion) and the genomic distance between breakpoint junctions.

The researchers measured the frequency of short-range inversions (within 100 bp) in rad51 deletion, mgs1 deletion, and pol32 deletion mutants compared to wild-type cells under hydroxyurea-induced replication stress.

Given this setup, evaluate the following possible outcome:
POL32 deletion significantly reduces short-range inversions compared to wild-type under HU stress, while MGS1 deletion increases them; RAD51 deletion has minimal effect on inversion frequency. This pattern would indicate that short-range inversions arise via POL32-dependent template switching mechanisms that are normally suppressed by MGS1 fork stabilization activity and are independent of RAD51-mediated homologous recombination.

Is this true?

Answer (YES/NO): NO